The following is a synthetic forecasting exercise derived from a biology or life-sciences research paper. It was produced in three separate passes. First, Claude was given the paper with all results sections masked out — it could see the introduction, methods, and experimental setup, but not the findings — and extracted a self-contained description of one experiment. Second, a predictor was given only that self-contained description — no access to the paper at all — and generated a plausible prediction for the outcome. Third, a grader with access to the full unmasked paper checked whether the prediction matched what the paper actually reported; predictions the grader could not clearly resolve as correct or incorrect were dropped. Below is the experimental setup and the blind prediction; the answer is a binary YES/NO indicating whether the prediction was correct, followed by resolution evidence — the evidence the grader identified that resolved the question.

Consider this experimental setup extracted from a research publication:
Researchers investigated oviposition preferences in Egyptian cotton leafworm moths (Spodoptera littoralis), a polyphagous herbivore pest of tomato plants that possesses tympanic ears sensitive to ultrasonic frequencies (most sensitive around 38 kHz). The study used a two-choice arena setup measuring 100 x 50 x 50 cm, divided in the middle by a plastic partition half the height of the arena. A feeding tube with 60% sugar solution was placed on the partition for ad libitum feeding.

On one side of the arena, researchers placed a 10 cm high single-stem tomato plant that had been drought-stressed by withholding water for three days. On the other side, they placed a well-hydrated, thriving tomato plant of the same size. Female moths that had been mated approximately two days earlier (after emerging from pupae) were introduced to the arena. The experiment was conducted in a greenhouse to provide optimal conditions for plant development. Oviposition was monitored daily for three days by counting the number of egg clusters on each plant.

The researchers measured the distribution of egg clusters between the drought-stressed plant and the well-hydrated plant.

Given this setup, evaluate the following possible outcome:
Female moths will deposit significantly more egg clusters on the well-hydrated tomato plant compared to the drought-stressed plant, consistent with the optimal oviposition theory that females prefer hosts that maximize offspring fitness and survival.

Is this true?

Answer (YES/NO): YES